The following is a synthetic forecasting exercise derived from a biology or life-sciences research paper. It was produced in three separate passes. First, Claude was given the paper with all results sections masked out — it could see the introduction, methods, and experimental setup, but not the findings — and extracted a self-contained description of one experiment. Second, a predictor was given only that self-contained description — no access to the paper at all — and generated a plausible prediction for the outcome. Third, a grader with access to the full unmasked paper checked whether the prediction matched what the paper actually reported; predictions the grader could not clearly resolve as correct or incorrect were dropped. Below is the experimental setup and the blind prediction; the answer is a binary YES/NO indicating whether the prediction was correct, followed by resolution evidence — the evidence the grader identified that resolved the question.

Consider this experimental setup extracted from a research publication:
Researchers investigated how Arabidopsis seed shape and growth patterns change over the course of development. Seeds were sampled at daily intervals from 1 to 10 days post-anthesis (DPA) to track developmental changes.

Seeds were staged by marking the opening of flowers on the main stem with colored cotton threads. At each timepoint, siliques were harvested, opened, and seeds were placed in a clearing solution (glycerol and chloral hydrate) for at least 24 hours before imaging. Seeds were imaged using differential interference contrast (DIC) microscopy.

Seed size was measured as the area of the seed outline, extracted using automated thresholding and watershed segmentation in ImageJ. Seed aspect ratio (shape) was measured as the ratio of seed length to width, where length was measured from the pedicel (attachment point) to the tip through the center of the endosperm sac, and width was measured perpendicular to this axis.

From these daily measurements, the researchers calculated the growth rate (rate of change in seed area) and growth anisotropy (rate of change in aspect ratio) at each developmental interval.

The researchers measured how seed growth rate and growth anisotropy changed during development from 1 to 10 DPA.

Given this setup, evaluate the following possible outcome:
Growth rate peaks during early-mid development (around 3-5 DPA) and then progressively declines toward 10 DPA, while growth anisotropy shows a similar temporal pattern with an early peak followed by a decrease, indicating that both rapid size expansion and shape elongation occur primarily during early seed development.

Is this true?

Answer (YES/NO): NO